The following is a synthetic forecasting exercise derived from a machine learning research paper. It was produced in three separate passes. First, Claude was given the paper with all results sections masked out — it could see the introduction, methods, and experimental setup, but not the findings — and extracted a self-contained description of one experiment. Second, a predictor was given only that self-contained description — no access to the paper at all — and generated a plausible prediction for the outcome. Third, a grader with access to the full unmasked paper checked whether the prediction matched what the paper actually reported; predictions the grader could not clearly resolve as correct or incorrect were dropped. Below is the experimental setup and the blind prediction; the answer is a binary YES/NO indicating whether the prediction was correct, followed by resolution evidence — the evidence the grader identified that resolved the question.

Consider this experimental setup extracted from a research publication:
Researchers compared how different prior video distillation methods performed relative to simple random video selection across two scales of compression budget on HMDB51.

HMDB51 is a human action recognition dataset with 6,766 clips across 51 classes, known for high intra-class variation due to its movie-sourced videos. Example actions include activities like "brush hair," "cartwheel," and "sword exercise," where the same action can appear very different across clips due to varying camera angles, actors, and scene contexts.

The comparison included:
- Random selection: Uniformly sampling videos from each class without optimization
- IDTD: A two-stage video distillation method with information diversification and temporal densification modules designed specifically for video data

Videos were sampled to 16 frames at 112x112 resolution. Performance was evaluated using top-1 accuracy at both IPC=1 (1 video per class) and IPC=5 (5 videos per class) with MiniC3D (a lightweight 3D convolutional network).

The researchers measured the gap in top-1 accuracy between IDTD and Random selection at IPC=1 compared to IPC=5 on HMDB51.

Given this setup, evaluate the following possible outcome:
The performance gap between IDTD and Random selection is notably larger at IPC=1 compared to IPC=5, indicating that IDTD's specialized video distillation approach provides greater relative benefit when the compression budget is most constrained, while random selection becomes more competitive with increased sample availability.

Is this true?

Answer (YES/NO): NO